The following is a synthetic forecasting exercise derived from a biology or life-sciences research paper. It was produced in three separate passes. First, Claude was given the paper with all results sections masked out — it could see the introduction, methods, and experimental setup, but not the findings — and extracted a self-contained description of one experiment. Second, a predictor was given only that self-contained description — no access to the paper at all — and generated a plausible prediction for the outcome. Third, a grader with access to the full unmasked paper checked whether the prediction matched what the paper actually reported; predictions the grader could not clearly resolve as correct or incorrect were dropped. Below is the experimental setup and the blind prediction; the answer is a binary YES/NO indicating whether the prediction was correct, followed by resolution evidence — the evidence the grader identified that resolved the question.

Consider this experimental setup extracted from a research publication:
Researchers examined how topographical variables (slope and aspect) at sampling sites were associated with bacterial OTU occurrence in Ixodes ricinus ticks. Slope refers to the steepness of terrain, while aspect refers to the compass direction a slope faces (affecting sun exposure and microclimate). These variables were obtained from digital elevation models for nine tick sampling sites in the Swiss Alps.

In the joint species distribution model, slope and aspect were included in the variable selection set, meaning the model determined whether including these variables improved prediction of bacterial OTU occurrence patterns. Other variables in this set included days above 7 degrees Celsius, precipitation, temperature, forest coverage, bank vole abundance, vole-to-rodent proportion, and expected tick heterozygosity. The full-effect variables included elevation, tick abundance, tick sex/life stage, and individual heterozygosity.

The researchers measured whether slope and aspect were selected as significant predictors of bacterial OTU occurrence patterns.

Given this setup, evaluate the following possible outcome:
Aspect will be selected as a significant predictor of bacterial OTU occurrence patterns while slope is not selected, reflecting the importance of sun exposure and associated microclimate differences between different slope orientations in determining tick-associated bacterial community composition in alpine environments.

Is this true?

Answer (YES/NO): NO